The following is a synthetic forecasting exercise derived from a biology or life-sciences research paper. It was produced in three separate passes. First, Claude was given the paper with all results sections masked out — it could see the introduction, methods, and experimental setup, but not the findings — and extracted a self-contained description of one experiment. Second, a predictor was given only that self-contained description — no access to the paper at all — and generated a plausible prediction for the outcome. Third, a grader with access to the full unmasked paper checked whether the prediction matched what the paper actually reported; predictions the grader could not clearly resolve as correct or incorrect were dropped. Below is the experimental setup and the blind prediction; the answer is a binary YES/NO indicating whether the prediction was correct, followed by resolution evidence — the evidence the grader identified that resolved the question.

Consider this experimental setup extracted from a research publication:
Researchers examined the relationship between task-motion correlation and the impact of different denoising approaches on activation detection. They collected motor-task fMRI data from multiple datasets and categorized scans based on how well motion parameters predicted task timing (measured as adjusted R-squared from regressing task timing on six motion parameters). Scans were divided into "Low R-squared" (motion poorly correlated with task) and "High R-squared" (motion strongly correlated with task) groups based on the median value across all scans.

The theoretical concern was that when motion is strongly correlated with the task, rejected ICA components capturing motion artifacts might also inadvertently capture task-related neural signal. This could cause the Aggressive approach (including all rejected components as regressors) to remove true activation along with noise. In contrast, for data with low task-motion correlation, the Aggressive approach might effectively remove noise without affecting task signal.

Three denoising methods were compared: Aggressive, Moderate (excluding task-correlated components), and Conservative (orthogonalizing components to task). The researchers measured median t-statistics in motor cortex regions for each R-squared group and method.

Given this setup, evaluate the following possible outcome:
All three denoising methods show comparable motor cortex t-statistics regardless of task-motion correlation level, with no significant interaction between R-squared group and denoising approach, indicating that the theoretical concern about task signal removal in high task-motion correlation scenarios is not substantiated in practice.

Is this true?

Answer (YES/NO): NO